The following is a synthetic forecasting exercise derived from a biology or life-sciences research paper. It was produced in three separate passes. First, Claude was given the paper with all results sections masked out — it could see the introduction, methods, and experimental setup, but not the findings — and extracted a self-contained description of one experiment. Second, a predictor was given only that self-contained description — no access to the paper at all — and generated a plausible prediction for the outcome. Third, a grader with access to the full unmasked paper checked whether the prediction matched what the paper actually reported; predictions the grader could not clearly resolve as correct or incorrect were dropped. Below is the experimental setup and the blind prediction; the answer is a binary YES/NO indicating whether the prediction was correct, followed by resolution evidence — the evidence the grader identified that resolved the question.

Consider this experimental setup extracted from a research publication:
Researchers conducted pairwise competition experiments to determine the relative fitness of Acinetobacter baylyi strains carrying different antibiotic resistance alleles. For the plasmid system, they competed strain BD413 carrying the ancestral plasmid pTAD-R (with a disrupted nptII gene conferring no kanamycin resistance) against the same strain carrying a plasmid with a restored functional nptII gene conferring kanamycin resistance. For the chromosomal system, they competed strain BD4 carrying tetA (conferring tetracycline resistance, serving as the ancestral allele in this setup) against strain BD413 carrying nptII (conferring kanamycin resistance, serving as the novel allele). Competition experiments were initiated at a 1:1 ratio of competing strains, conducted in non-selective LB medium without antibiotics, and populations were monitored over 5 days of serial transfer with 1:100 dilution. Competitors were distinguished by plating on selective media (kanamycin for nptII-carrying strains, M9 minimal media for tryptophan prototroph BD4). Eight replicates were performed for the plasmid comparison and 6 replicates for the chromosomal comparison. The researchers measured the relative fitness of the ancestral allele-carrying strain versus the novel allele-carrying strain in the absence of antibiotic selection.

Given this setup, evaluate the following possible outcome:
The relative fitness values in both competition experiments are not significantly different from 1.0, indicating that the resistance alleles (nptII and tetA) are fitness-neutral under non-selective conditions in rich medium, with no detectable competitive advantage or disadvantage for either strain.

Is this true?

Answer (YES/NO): YES